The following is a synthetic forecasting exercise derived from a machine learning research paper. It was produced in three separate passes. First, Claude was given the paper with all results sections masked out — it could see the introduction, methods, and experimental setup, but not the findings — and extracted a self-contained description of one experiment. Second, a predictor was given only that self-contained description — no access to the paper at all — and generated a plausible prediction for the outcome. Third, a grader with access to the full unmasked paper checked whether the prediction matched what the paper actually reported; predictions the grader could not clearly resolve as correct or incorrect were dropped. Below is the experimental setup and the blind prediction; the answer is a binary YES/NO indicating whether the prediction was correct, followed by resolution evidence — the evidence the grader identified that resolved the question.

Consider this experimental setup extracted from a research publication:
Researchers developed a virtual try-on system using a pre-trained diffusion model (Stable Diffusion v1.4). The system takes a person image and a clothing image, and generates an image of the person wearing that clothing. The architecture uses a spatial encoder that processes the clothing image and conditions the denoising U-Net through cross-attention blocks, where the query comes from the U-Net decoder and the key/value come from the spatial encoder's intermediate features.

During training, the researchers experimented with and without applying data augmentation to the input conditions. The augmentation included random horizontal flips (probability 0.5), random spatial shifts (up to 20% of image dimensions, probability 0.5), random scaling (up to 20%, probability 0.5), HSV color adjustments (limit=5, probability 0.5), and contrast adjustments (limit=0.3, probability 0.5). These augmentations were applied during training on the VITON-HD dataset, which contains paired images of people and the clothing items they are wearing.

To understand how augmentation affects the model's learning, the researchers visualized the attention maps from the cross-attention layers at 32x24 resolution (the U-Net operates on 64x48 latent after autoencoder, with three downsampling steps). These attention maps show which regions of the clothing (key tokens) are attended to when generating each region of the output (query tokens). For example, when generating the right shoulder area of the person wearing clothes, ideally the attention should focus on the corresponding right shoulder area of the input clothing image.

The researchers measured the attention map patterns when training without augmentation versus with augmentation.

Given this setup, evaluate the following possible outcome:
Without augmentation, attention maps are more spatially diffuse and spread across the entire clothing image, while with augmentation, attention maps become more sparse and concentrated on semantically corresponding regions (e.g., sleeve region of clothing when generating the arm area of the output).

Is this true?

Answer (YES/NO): NO